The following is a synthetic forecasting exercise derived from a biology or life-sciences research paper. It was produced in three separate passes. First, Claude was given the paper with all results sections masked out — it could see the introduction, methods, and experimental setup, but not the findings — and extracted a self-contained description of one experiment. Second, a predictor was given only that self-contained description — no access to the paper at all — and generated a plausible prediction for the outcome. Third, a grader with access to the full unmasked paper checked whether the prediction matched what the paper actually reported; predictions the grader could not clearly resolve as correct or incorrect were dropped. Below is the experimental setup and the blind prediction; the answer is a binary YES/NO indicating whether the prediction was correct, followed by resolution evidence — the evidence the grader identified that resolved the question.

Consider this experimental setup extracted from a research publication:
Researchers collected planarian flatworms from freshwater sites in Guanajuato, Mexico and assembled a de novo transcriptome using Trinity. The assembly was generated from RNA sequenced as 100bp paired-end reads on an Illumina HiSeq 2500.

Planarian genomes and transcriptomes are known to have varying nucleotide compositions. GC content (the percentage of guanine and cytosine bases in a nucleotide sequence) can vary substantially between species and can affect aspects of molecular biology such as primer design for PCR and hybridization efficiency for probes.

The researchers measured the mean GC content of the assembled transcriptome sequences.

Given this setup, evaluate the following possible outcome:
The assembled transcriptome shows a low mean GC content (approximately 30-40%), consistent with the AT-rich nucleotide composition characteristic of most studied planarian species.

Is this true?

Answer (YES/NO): YES